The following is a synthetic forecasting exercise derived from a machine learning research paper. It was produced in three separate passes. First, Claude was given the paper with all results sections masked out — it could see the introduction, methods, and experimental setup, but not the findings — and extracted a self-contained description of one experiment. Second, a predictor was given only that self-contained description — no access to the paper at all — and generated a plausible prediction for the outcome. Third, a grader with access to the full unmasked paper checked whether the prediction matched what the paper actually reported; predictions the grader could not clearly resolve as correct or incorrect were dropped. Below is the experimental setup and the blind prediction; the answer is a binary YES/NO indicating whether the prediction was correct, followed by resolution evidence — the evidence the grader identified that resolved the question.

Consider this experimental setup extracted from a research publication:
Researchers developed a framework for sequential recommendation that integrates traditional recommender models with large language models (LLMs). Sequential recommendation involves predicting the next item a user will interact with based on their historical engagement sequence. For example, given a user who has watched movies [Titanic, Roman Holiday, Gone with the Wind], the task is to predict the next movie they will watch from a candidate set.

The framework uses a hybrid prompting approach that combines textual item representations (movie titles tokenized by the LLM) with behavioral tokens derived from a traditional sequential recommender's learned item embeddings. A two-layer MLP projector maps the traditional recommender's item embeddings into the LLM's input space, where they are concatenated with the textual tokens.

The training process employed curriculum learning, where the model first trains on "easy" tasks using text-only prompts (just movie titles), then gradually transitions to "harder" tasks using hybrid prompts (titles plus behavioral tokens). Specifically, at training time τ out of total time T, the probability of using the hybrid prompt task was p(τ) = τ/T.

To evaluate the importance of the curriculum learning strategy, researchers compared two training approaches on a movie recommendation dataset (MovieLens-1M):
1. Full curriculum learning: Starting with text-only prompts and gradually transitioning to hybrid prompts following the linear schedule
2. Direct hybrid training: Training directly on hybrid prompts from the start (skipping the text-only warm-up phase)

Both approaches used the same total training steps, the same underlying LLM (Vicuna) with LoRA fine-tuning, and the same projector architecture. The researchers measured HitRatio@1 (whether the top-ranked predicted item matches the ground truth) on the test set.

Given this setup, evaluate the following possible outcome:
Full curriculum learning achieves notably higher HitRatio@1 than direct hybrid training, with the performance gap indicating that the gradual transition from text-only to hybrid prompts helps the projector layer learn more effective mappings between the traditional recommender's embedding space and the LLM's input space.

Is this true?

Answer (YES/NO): YES